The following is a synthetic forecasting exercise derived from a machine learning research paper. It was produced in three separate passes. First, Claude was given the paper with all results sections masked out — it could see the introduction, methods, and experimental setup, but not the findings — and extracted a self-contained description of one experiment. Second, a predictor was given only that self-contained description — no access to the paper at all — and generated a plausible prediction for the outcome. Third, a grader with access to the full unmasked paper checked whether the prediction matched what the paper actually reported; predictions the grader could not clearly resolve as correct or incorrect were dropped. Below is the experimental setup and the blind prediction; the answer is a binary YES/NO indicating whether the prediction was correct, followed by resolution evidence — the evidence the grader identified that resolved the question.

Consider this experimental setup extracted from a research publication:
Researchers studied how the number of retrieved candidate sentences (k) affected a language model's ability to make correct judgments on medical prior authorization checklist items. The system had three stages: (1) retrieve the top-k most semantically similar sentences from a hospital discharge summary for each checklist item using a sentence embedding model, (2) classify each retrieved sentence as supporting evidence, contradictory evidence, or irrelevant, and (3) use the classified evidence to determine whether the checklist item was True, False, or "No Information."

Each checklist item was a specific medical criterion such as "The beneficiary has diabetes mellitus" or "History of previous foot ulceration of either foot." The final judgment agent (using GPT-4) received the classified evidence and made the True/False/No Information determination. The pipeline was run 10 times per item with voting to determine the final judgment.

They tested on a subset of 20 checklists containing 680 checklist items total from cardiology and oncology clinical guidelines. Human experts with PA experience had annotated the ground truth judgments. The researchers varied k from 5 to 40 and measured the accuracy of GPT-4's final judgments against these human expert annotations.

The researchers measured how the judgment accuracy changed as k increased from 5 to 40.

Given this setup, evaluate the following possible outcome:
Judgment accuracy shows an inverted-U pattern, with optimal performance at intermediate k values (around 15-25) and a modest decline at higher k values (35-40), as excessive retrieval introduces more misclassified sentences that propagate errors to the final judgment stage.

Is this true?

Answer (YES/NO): NO